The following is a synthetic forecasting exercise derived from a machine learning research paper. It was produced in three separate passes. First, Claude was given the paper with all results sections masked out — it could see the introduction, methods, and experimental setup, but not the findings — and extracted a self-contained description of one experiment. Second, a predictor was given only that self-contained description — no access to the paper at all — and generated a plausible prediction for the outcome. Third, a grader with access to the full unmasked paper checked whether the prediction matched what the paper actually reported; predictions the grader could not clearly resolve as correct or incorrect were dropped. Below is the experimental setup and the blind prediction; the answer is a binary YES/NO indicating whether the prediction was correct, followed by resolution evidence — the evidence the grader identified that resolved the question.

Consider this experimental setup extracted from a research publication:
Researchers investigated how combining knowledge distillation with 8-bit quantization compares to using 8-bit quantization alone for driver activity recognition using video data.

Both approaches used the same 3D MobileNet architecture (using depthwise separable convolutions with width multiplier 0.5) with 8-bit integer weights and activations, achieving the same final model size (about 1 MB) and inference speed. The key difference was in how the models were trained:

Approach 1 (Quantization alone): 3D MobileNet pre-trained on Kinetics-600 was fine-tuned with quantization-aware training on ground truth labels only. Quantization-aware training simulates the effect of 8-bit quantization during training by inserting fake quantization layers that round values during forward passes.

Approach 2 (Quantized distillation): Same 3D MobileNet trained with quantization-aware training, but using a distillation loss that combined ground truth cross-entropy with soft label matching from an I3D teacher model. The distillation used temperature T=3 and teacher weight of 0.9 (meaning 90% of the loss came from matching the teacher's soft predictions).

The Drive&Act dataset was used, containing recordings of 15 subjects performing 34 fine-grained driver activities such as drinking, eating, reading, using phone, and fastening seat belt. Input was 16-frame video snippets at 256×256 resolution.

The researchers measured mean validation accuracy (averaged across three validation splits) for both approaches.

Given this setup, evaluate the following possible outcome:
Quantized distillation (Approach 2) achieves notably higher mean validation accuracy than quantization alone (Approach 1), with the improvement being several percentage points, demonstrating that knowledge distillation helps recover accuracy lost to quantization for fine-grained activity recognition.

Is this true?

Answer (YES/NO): YES